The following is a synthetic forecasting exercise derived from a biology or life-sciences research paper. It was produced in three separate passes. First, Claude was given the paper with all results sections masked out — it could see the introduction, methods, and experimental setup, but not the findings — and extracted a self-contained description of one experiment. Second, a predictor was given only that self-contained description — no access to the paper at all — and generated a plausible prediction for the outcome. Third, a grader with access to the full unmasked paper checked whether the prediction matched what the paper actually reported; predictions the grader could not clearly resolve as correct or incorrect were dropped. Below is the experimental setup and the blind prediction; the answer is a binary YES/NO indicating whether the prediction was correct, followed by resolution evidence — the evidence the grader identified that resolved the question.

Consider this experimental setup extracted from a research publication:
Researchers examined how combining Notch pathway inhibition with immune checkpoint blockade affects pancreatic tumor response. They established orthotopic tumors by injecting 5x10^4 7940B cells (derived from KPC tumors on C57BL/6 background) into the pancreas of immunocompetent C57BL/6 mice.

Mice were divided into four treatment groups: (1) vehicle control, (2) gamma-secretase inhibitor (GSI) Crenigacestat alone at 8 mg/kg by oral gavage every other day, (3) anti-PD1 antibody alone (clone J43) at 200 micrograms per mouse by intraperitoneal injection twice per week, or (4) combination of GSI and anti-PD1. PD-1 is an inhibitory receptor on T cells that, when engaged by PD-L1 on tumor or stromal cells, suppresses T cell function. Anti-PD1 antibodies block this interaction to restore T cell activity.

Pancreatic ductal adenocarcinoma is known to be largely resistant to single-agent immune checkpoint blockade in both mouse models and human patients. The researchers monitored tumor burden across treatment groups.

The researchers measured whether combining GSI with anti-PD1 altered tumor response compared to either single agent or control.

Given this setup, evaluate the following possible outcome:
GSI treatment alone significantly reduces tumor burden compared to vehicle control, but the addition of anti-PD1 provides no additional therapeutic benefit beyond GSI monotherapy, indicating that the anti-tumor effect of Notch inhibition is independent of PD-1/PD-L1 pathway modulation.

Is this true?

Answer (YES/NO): NO